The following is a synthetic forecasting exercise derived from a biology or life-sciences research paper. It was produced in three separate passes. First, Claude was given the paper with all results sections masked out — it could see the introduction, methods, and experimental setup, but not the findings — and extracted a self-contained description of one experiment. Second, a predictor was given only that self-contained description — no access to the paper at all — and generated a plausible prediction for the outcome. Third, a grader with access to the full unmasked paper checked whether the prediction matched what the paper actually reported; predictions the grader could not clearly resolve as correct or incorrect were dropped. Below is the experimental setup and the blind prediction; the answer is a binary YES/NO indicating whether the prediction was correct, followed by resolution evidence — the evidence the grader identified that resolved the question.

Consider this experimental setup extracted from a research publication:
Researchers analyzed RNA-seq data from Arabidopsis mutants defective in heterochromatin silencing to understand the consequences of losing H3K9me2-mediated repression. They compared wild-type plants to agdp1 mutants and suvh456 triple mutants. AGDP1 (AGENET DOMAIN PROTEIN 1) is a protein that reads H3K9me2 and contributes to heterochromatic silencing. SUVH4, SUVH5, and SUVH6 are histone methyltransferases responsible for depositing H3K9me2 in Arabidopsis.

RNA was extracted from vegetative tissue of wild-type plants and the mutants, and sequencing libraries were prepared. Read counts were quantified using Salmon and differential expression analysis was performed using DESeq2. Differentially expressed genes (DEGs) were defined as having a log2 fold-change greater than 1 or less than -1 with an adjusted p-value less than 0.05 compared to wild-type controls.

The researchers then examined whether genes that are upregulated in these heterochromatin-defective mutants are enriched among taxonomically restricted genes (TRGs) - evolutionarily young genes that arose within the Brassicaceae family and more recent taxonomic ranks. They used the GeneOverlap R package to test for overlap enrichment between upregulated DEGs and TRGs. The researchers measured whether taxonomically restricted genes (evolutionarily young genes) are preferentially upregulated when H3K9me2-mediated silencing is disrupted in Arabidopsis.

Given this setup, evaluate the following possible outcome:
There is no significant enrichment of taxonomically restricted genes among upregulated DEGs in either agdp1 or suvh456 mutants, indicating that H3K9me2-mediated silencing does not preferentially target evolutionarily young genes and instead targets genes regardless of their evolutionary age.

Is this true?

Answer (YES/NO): NO